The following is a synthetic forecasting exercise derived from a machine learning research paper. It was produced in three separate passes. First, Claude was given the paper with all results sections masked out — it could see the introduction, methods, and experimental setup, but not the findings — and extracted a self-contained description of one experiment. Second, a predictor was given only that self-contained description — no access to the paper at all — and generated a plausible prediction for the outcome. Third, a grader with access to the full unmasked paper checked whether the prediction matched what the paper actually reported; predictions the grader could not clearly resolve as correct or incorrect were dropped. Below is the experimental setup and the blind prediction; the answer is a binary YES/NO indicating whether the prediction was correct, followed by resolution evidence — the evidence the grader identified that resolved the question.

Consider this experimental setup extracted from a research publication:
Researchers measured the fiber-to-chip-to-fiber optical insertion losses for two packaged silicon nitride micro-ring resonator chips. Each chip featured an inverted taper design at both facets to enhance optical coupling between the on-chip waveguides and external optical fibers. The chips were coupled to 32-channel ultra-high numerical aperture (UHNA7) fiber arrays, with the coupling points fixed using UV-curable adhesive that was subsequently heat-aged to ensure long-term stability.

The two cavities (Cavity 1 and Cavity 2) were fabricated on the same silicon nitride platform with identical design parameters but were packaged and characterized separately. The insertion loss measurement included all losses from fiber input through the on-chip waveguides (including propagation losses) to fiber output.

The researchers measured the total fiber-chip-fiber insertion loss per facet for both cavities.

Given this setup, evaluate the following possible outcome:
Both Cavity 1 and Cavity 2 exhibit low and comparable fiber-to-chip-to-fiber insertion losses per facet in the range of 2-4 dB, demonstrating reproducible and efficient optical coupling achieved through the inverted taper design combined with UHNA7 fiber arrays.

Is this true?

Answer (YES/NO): NO